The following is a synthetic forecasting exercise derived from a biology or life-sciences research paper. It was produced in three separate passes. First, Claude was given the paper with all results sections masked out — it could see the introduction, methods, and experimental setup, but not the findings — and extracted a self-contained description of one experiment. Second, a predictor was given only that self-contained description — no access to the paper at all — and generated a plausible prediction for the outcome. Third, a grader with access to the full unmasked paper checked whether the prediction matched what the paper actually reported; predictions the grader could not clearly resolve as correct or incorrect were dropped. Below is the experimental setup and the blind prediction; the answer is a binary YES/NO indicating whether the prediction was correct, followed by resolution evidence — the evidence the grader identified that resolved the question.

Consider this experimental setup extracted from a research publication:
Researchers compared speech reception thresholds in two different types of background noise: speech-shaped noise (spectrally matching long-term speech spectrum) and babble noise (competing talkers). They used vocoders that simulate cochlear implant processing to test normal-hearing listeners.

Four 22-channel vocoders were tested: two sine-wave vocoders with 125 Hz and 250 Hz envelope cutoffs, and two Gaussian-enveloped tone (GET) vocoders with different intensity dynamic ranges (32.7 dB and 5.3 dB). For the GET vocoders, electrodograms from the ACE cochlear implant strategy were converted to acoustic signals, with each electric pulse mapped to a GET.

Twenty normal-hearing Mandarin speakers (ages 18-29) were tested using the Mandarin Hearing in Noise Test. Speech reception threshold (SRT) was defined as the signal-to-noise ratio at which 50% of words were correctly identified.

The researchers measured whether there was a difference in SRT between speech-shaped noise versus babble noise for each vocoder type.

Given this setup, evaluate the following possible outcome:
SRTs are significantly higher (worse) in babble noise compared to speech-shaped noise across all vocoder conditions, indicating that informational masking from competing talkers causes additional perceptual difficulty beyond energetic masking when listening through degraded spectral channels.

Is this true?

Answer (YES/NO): YES